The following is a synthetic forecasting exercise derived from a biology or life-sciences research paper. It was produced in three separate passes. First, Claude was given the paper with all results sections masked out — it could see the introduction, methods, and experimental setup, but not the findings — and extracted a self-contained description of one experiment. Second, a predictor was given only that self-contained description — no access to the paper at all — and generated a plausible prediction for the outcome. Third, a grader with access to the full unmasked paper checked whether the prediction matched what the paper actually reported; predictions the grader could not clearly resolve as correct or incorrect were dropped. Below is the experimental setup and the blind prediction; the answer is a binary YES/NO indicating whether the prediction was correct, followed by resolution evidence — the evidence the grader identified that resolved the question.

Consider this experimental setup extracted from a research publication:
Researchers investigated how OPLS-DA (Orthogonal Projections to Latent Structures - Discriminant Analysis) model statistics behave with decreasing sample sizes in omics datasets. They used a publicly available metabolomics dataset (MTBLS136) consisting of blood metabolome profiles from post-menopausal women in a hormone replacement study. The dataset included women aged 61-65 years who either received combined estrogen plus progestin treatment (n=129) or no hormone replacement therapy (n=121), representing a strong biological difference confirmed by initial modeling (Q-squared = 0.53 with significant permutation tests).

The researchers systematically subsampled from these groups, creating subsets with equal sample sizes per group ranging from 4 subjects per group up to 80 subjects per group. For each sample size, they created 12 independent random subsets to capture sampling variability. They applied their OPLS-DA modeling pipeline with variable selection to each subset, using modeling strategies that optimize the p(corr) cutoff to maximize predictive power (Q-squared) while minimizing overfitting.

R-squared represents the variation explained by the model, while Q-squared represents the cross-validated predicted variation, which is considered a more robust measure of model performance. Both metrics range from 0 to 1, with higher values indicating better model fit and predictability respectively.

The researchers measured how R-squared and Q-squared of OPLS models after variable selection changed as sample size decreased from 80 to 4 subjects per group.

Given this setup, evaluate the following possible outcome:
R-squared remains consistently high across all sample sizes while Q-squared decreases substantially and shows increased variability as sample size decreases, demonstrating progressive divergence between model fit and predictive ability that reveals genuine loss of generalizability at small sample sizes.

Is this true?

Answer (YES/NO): NO